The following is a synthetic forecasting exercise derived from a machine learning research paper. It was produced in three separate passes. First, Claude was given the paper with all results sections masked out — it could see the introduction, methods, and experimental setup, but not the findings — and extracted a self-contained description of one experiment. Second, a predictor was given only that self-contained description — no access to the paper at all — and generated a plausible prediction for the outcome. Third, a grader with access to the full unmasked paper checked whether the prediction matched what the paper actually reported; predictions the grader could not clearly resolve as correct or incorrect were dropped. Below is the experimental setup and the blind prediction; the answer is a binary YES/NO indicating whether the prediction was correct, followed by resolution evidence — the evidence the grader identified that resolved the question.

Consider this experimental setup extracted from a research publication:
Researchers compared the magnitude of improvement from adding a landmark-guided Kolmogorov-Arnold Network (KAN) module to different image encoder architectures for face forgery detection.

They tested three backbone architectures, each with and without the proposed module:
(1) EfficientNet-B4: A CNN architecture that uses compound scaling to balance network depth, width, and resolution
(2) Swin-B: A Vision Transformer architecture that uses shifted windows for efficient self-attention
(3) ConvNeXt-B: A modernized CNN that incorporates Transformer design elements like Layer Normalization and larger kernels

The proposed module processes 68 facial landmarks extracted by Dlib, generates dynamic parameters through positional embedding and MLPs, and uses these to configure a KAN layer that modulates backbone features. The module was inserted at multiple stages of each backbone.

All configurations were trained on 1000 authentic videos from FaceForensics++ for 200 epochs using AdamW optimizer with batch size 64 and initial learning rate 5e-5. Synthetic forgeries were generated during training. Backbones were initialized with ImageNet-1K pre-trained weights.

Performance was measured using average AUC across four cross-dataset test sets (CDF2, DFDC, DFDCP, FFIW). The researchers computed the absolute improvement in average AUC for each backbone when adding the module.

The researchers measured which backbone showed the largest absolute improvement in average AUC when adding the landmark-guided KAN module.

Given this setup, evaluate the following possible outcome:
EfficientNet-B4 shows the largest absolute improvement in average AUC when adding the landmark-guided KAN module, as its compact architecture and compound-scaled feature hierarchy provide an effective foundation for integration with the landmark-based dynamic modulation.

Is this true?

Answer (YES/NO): YES